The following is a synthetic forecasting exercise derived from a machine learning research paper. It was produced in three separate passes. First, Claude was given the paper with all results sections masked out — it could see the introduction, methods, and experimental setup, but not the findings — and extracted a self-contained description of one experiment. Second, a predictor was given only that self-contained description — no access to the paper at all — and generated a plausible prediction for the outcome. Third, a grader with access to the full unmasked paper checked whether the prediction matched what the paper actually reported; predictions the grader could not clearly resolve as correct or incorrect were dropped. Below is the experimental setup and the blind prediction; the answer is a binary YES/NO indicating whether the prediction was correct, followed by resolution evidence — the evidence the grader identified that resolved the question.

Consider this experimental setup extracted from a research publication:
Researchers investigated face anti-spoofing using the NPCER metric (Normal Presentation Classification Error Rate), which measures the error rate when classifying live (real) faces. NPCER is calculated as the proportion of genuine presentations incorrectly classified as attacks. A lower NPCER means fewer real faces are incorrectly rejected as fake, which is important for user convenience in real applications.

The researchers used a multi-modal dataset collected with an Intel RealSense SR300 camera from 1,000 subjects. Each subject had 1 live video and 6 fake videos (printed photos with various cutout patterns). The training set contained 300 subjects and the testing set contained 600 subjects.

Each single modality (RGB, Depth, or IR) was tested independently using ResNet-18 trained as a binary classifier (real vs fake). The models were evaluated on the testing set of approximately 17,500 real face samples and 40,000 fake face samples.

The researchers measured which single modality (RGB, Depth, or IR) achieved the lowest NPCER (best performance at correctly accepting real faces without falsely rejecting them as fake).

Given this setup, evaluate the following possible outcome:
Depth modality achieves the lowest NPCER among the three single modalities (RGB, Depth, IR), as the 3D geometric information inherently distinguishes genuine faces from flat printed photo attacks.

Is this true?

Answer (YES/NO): NO